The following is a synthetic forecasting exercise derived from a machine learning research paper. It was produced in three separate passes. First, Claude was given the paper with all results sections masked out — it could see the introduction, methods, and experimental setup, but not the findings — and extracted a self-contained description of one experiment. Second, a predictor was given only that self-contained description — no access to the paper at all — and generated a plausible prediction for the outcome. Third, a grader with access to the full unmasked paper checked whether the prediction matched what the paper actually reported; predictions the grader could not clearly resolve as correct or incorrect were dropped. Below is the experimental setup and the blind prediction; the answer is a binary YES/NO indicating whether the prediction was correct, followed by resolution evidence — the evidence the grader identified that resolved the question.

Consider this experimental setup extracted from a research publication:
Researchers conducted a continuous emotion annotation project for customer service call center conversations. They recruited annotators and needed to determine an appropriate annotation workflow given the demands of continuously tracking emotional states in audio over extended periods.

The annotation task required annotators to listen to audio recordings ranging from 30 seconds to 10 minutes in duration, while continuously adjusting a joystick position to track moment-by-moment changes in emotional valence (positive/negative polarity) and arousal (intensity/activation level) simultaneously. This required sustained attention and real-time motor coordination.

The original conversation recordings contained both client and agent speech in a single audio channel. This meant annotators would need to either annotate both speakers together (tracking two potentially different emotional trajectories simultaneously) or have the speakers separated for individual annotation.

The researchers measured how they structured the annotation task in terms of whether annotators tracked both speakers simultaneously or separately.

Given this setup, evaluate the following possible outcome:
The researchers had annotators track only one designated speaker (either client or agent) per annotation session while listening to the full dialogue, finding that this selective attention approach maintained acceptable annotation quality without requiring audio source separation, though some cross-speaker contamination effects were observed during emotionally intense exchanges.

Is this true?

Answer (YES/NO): NO